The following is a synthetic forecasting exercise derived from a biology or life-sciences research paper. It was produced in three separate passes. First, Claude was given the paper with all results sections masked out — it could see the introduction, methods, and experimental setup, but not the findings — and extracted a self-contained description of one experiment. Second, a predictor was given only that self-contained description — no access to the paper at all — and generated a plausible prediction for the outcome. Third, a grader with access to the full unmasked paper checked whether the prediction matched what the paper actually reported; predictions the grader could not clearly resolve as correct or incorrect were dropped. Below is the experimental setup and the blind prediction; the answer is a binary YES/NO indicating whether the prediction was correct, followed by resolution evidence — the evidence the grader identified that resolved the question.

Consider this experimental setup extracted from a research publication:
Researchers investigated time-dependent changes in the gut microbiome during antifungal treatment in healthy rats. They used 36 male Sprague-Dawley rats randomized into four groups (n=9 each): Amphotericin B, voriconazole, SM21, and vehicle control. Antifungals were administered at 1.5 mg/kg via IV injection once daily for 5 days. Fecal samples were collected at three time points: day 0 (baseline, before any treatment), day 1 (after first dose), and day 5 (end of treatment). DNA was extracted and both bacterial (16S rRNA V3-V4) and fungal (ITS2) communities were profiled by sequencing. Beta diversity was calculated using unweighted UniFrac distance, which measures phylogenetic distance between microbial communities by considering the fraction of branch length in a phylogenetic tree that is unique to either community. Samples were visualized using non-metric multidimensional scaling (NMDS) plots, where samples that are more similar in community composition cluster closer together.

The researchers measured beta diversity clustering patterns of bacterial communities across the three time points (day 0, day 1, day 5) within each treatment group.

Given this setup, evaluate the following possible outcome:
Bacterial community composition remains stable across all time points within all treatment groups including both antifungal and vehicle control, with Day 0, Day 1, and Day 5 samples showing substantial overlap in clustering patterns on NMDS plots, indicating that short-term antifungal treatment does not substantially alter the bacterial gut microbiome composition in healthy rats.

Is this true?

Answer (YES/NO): YES